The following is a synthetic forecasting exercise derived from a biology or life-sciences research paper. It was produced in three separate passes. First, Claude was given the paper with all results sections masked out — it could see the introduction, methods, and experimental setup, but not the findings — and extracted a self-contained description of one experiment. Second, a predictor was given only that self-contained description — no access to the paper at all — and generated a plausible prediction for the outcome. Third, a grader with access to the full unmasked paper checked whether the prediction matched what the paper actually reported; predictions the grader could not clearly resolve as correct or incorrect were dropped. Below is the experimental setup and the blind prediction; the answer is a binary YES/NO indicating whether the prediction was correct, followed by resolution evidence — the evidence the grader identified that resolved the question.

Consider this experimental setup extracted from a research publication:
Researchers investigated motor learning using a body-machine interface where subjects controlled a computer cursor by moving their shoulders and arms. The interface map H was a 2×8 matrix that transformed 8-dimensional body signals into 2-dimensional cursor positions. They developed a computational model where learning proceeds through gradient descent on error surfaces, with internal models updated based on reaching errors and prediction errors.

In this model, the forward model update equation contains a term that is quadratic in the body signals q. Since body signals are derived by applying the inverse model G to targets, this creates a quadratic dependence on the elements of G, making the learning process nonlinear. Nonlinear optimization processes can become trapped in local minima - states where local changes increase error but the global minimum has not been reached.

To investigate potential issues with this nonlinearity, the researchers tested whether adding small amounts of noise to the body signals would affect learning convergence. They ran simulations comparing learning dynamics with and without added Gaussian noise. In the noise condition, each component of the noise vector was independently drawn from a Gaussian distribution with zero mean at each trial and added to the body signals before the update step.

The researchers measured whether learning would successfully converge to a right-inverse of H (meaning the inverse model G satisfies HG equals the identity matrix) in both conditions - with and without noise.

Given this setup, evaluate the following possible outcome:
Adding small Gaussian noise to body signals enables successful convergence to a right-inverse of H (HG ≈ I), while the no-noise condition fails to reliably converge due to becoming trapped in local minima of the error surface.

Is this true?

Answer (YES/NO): YES